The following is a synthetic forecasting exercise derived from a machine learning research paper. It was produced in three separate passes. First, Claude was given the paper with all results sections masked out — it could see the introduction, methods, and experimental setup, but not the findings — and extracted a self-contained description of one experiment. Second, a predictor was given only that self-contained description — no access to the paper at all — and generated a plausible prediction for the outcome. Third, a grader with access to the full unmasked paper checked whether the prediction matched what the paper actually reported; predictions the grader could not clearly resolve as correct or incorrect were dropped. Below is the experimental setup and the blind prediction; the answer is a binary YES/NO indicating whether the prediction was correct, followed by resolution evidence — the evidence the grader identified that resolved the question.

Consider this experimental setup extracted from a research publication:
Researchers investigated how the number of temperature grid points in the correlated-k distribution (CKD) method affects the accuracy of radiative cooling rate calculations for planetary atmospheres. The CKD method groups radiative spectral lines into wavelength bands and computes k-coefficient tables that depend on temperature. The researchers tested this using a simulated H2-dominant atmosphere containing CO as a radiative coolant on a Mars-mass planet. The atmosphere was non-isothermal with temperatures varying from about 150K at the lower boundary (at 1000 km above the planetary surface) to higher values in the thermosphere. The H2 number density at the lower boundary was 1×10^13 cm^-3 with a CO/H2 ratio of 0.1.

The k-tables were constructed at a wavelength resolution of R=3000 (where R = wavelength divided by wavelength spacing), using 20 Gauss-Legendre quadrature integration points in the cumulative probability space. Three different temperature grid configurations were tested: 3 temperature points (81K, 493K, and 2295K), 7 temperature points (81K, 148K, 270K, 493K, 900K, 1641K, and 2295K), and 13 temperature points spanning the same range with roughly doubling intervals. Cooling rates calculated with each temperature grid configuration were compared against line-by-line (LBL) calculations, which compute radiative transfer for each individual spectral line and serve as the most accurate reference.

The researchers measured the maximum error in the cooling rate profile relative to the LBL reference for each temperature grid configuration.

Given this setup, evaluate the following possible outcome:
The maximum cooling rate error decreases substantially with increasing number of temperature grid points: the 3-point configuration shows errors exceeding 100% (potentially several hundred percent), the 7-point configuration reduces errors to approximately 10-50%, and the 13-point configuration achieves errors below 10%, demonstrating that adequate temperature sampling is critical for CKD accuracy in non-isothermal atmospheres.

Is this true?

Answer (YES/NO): NO